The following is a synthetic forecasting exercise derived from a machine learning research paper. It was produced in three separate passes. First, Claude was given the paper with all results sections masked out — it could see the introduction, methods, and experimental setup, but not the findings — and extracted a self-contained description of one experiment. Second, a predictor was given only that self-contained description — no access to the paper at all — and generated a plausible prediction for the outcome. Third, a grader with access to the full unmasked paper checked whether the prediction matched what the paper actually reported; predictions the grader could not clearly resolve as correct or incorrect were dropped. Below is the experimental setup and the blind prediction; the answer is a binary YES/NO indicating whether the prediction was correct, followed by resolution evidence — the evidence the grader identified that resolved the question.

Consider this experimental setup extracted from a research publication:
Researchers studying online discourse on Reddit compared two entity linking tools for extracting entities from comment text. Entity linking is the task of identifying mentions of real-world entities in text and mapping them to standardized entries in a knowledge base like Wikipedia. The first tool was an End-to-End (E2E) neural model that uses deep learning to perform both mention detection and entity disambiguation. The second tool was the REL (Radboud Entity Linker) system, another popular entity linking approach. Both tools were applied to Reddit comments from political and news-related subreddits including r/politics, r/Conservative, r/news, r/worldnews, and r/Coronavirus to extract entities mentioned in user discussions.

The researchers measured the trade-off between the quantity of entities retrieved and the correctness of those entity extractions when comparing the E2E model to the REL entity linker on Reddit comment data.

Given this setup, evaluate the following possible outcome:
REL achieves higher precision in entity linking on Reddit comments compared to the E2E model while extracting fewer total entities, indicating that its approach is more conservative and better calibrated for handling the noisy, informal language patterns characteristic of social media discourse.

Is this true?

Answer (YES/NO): NO